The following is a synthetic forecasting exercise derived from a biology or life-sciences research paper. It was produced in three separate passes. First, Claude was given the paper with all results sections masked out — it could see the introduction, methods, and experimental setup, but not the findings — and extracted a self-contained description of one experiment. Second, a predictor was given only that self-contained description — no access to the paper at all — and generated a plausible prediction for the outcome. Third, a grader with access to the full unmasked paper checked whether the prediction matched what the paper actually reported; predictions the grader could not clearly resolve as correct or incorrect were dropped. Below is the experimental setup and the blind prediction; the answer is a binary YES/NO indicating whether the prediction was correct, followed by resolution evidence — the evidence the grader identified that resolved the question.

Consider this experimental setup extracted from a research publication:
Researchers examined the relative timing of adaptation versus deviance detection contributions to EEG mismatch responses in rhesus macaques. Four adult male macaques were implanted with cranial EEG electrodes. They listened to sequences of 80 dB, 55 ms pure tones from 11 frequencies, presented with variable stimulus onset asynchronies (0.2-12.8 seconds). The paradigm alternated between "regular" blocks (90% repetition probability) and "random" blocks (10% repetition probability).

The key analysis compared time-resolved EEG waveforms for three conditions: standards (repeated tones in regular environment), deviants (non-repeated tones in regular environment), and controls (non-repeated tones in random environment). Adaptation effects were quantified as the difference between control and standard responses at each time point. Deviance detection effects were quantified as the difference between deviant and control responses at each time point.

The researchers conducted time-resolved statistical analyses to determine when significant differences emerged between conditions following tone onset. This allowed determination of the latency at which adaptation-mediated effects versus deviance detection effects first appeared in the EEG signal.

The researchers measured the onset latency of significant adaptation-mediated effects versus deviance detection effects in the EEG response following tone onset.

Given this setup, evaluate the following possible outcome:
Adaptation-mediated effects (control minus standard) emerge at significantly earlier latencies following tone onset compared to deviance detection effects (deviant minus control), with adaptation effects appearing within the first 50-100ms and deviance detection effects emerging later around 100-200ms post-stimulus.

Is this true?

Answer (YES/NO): NO